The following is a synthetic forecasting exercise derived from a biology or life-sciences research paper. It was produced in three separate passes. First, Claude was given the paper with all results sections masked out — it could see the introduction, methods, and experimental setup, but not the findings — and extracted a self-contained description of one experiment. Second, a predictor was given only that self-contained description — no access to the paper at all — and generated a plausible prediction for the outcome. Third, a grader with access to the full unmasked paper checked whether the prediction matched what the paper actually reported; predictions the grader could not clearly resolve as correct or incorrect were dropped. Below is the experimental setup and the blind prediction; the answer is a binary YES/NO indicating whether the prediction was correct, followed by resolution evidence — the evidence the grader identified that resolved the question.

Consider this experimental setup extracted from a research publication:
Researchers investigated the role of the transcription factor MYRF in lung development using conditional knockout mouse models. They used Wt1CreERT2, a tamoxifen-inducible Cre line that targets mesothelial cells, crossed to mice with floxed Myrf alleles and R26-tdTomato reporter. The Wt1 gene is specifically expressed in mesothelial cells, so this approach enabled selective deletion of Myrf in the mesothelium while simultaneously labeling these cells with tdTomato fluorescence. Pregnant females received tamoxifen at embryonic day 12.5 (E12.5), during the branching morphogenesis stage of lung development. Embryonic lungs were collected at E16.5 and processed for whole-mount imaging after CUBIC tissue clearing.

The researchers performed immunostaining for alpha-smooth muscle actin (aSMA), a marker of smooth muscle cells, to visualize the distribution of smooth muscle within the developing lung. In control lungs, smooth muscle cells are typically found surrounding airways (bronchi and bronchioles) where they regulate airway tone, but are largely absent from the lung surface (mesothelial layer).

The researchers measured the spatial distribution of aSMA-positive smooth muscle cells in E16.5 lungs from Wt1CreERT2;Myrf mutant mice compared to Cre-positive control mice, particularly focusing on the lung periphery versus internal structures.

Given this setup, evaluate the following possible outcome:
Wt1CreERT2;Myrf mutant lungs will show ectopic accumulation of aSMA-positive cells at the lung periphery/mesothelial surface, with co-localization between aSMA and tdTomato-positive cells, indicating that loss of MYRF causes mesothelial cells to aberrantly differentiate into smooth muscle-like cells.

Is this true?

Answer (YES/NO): YES